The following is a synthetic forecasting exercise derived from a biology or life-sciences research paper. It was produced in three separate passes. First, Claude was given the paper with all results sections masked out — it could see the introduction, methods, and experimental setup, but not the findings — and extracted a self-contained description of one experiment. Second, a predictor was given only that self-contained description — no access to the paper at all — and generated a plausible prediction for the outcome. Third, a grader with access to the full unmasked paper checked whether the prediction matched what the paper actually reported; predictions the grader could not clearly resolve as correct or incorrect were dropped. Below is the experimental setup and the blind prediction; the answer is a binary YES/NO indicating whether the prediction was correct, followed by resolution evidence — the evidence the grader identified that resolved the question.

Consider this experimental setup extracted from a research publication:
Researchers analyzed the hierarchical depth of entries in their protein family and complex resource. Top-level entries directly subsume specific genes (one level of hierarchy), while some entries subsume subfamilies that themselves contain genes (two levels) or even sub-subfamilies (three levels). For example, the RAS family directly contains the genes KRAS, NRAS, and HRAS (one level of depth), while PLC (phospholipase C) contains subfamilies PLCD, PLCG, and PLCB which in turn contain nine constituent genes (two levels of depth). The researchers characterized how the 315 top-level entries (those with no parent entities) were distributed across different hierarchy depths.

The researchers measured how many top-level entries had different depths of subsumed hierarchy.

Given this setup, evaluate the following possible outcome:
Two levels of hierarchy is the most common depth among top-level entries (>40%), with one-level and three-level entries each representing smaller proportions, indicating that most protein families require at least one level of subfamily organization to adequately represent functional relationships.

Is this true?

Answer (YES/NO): NO